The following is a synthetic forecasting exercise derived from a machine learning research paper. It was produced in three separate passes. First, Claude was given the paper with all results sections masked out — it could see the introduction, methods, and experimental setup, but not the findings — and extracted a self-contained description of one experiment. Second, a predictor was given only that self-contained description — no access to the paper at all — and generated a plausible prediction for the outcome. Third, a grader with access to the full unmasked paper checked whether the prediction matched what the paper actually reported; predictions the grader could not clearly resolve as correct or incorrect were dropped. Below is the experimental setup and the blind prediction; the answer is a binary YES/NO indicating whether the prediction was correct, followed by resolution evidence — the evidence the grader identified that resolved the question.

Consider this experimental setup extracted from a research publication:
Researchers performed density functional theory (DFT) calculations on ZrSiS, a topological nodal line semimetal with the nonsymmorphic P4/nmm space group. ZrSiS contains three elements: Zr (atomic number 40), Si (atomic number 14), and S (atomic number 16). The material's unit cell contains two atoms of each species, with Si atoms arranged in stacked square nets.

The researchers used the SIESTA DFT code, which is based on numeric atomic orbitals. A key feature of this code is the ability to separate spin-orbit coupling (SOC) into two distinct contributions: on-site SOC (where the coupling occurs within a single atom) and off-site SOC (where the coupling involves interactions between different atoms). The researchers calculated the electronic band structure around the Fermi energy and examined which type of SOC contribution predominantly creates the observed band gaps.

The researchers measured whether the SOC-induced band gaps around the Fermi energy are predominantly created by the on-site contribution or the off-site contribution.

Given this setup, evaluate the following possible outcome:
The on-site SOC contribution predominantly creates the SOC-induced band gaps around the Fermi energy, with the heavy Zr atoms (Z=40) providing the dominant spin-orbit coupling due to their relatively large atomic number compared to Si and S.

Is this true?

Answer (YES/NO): YES